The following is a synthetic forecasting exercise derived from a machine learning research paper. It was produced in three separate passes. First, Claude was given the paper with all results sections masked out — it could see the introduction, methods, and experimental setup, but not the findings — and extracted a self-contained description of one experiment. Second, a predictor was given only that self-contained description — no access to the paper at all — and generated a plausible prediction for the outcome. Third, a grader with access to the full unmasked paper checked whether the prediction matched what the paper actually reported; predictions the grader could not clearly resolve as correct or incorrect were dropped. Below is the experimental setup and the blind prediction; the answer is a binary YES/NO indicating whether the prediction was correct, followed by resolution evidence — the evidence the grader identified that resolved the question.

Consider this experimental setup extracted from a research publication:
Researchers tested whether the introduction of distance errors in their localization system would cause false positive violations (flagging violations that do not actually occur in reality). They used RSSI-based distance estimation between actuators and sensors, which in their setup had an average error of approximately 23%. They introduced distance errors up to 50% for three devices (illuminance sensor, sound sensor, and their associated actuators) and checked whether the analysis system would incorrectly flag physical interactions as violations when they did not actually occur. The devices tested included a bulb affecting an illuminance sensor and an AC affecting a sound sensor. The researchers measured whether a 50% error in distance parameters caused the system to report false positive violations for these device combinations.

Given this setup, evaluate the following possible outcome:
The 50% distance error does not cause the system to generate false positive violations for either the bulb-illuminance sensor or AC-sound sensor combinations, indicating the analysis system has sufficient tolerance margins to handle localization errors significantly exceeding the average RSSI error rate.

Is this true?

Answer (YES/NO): NO